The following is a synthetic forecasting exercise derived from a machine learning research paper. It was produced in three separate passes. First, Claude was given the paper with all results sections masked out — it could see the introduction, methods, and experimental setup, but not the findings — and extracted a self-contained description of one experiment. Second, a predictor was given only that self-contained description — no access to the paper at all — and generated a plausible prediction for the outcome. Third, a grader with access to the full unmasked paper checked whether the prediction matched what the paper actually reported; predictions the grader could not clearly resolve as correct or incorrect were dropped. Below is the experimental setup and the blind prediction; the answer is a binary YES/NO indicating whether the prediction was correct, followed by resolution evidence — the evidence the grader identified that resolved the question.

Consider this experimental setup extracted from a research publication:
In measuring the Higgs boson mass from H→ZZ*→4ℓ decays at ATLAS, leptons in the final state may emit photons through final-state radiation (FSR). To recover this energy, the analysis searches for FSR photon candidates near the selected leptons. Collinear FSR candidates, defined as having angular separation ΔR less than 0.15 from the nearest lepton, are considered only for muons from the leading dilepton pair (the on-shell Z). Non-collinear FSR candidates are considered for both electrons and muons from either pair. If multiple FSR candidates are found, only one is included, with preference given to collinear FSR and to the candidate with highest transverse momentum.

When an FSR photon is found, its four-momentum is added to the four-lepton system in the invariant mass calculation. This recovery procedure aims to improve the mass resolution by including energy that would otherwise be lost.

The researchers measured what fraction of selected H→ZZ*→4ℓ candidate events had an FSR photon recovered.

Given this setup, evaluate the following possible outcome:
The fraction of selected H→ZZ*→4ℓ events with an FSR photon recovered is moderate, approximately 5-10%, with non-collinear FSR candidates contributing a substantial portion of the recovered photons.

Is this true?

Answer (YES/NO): NO